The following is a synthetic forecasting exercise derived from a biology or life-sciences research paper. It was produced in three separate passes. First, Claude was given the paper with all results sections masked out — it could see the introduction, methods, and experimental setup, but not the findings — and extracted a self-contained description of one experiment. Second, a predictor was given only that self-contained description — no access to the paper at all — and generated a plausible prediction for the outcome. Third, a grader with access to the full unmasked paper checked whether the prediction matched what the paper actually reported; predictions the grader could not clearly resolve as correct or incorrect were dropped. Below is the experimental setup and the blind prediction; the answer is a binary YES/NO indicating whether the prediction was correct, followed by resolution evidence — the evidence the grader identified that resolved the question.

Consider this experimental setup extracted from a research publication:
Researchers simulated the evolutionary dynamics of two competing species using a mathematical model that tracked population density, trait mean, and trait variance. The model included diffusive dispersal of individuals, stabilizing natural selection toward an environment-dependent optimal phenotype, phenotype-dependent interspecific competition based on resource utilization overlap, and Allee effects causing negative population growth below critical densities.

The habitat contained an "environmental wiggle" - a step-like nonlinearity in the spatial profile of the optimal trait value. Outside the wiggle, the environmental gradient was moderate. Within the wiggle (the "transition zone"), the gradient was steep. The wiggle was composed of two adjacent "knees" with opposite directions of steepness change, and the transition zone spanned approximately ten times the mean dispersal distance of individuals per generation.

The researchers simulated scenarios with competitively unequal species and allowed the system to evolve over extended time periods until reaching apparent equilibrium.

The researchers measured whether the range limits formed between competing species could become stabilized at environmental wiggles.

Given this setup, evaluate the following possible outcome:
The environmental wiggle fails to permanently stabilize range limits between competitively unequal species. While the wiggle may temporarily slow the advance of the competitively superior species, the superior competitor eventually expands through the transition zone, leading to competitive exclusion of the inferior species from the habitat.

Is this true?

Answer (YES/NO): NO